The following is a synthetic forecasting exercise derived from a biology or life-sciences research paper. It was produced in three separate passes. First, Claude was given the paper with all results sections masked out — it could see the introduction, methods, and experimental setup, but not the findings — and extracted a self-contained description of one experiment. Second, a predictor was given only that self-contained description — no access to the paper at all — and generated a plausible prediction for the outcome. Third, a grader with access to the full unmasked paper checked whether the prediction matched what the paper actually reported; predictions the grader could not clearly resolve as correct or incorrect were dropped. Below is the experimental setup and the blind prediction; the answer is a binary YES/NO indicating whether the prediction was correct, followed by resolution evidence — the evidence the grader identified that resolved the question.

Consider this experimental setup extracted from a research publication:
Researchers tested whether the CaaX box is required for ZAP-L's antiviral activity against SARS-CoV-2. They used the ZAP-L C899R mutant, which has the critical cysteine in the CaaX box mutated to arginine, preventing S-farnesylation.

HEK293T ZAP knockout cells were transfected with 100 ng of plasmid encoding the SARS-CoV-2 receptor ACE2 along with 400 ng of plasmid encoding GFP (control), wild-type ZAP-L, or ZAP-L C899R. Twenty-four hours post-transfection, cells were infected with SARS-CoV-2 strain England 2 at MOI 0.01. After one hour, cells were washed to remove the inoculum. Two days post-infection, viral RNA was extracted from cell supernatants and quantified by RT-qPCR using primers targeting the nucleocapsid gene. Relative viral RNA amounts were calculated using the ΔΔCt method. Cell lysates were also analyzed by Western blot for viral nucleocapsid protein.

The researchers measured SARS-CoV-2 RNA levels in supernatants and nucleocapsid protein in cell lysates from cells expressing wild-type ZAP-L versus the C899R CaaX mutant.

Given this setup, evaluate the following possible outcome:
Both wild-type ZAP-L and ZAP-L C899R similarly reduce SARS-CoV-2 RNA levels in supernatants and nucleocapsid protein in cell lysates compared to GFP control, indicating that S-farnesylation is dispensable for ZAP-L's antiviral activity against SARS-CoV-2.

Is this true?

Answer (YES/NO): NO